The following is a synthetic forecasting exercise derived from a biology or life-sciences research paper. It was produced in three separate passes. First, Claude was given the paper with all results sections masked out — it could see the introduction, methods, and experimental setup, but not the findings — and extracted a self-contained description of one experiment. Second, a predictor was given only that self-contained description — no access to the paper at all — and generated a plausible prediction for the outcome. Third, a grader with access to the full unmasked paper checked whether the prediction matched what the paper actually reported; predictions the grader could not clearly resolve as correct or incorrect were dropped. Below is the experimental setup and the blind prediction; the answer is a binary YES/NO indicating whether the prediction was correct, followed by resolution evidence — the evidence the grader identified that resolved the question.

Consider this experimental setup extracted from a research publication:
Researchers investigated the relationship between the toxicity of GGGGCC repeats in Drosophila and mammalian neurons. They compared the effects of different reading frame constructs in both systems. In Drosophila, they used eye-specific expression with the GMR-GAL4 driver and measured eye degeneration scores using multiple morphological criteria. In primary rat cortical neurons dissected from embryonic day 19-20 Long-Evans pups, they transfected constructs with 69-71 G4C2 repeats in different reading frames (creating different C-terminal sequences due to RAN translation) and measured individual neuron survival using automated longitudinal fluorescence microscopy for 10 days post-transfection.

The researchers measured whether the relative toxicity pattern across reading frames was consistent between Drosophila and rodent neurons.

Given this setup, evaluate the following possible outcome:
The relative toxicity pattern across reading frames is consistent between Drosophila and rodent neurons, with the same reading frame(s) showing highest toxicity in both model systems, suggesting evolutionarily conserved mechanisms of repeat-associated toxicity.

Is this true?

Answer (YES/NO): YES